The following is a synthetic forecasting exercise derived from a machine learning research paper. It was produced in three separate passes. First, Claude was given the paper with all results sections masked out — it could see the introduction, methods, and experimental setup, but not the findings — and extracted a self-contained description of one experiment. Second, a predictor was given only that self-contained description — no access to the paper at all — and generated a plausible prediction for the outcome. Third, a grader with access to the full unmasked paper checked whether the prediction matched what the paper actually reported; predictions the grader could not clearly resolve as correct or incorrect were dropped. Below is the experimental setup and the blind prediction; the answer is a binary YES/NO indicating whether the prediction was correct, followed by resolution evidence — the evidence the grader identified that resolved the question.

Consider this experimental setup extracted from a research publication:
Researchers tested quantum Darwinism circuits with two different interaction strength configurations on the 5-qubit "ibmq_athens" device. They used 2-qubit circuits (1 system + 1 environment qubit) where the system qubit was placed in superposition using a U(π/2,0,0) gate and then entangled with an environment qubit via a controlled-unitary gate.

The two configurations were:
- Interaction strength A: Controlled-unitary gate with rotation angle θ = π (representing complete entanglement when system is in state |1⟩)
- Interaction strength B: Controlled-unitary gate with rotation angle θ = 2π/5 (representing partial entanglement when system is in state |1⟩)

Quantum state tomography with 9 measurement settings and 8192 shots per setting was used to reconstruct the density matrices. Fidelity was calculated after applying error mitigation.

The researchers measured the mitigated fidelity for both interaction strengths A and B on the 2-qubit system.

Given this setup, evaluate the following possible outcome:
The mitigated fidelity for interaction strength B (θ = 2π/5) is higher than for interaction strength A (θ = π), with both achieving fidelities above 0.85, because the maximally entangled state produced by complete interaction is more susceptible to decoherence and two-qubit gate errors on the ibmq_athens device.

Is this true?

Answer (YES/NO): NO